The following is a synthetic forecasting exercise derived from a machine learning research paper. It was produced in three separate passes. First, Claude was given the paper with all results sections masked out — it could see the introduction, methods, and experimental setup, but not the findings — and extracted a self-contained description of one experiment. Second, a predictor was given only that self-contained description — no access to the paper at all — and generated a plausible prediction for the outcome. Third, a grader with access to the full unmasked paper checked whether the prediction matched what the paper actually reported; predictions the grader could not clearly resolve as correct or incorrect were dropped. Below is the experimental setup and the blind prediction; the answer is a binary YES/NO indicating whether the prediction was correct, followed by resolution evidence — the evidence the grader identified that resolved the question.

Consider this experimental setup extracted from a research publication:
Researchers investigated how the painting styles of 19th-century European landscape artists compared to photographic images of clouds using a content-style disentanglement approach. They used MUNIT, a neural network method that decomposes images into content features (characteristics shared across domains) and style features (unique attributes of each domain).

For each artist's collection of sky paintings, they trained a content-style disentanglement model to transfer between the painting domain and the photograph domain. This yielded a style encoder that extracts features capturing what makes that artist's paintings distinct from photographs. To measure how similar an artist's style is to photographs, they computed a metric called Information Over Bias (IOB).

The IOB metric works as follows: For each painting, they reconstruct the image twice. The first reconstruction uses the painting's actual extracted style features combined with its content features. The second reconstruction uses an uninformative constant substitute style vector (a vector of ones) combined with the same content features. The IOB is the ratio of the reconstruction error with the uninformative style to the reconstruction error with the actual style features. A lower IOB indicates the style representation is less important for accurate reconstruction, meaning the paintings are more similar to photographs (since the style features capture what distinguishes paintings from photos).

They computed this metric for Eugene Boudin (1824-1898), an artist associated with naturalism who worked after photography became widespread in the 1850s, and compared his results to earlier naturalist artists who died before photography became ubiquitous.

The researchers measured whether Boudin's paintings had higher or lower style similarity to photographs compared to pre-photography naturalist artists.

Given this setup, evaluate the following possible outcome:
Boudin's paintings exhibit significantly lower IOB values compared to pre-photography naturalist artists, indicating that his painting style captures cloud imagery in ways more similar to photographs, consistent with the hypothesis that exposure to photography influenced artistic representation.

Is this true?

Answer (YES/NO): NO